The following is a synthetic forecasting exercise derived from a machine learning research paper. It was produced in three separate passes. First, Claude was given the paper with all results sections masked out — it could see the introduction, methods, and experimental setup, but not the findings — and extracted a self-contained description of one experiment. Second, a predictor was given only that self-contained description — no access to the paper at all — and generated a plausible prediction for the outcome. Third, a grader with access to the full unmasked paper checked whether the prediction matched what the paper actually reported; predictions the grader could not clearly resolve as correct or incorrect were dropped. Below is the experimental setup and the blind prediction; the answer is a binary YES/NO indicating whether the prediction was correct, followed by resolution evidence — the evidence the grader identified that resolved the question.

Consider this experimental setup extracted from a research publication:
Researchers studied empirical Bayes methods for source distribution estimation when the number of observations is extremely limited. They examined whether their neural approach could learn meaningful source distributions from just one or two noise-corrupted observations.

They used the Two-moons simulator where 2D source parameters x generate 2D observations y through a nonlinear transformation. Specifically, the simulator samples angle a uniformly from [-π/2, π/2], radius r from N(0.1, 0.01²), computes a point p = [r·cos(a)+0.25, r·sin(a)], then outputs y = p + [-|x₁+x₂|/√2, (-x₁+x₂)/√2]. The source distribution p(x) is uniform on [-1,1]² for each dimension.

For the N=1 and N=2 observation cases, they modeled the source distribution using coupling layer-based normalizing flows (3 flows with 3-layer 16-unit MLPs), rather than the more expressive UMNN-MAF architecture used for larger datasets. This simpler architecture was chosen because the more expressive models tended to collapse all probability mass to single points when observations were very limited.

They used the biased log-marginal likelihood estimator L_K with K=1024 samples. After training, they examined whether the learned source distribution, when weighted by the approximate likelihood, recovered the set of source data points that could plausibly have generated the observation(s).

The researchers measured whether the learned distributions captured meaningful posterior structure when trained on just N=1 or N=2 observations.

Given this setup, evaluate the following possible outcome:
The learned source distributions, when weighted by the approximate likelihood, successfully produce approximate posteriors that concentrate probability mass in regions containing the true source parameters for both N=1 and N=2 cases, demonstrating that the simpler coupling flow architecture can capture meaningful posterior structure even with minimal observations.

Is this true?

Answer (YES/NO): YES